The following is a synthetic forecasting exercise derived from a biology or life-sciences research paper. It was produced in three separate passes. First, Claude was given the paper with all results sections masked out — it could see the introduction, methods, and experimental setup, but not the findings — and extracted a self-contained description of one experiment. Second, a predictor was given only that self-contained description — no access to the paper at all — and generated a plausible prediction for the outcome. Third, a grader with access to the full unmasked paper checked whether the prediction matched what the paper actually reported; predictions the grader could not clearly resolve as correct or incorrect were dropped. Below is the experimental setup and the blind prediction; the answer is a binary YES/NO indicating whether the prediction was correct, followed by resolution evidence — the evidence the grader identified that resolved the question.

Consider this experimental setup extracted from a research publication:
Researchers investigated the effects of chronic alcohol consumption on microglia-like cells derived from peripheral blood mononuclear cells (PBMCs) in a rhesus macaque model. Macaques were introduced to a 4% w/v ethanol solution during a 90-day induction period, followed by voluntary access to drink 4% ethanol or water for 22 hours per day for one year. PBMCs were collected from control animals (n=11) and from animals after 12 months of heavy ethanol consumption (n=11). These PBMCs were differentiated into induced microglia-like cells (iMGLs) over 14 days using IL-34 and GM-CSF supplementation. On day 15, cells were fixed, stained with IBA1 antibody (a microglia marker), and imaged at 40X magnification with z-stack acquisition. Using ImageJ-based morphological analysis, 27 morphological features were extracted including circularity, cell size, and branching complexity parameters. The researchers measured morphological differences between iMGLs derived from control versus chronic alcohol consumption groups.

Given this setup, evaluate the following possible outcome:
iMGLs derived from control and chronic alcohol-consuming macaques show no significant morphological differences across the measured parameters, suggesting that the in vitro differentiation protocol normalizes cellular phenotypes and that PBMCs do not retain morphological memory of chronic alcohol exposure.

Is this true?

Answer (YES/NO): NO